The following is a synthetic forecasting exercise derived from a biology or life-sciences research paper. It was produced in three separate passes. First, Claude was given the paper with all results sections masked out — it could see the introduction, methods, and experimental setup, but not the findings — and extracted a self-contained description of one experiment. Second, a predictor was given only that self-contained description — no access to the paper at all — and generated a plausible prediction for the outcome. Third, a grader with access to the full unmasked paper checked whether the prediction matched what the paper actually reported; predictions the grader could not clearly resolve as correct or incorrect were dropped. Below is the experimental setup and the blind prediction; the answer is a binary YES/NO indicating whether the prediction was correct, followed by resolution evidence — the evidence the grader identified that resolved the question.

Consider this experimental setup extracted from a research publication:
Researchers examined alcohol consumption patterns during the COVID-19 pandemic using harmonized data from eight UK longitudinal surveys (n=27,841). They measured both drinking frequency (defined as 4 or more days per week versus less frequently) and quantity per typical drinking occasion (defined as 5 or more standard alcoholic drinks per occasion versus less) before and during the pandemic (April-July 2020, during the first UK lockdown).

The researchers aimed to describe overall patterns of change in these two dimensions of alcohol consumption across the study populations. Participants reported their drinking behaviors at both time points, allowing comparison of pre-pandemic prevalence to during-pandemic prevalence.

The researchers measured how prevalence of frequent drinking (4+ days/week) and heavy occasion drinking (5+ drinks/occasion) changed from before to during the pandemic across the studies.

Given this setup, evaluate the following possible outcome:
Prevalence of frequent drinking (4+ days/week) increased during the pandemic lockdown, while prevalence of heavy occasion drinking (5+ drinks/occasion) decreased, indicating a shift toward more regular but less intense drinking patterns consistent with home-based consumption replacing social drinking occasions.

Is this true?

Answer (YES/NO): YES